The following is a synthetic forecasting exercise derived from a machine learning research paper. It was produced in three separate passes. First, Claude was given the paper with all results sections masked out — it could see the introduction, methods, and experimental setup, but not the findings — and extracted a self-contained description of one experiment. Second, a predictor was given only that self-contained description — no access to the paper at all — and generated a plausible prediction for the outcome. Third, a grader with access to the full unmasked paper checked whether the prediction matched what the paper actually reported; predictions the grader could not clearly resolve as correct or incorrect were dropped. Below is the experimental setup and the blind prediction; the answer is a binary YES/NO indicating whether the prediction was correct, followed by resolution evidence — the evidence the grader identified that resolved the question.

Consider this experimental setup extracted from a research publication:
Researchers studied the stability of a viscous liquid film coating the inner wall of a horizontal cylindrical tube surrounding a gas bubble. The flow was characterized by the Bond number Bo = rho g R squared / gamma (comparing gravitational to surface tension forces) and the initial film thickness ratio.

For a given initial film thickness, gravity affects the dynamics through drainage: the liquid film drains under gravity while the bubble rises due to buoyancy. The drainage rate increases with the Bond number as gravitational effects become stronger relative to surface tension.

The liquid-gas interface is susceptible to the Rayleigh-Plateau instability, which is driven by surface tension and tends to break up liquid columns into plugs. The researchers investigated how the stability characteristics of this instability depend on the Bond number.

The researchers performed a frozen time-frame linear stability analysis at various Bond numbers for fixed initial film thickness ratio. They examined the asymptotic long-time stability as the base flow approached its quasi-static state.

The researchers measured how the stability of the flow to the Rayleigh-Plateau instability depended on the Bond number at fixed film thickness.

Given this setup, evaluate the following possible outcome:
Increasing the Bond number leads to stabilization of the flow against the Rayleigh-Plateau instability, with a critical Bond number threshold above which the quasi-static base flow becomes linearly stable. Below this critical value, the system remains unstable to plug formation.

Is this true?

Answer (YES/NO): YES